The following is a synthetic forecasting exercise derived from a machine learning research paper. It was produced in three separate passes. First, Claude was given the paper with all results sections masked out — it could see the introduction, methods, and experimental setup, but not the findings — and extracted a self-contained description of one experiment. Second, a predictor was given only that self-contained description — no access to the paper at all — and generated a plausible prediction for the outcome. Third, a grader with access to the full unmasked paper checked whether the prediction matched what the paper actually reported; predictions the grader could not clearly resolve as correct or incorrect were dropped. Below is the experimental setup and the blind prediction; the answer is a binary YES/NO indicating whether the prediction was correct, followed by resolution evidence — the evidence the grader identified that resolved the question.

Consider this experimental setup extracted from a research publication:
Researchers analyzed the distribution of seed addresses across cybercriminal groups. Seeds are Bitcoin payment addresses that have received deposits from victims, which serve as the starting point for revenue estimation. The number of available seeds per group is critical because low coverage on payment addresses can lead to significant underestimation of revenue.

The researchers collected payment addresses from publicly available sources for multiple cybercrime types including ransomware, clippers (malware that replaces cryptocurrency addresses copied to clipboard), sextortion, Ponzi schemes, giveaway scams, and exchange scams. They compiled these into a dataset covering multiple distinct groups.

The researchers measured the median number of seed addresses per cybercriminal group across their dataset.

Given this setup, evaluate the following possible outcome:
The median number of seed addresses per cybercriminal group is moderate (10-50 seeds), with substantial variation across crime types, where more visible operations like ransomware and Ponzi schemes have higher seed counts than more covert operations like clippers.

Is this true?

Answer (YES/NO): NO